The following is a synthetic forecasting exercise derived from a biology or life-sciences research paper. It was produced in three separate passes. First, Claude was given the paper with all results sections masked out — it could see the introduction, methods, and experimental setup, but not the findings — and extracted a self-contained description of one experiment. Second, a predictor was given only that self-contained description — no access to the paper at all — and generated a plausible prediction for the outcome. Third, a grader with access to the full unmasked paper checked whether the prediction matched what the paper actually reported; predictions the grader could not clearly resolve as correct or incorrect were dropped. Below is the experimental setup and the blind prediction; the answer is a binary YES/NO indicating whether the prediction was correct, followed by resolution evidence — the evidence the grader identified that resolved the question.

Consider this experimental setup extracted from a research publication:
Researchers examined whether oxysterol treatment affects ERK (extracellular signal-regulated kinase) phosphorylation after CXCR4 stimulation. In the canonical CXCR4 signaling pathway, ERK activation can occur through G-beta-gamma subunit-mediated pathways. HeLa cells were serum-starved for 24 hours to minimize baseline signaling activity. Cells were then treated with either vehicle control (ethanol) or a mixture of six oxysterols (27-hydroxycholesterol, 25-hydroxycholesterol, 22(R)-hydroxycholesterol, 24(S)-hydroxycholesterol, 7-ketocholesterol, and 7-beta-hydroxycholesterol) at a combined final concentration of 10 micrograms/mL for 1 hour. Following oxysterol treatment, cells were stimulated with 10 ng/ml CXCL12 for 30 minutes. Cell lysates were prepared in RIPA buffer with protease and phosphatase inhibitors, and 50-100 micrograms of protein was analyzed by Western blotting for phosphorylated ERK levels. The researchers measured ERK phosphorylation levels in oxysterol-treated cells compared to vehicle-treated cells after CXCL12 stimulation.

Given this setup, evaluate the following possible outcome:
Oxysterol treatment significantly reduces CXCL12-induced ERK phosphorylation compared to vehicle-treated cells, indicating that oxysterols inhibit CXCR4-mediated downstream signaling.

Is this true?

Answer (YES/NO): NO